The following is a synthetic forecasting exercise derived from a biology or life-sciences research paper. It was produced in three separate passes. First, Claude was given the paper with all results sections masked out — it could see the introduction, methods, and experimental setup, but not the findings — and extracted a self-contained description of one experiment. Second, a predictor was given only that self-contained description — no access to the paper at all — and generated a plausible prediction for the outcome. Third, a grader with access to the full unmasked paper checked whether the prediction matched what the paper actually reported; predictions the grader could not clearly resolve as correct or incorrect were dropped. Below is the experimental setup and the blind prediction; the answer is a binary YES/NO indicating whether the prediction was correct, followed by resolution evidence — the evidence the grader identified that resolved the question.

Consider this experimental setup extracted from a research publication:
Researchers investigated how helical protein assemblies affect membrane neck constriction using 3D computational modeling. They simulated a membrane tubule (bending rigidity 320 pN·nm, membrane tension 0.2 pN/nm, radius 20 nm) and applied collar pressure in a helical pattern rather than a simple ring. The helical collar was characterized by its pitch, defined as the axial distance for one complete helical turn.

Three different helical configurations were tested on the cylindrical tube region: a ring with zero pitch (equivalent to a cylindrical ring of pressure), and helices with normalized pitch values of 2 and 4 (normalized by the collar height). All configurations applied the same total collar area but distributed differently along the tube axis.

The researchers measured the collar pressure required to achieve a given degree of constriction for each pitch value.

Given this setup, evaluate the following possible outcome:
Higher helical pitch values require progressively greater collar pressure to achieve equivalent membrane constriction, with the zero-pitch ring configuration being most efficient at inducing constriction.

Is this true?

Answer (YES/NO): NO